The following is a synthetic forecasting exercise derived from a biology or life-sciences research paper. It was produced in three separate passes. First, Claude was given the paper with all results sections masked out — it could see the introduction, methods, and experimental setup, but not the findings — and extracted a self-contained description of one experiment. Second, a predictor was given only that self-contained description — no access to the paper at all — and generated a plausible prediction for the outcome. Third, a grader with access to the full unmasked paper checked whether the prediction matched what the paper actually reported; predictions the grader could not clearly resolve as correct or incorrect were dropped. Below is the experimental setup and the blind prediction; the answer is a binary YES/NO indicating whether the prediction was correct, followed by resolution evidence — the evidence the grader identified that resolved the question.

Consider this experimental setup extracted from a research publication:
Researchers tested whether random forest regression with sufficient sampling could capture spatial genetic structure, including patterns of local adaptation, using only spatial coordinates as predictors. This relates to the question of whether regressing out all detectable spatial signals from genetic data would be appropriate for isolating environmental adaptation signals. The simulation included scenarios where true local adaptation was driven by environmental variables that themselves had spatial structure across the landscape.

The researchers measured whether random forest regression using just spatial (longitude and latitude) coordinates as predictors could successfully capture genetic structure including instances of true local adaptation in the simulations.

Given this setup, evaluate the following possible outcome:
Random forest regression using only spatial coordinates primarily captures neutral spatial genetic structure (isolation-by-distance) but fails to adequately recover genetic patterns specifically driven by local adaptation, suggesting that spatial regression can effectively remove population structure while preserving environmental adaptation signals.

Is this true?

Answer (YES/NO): NO